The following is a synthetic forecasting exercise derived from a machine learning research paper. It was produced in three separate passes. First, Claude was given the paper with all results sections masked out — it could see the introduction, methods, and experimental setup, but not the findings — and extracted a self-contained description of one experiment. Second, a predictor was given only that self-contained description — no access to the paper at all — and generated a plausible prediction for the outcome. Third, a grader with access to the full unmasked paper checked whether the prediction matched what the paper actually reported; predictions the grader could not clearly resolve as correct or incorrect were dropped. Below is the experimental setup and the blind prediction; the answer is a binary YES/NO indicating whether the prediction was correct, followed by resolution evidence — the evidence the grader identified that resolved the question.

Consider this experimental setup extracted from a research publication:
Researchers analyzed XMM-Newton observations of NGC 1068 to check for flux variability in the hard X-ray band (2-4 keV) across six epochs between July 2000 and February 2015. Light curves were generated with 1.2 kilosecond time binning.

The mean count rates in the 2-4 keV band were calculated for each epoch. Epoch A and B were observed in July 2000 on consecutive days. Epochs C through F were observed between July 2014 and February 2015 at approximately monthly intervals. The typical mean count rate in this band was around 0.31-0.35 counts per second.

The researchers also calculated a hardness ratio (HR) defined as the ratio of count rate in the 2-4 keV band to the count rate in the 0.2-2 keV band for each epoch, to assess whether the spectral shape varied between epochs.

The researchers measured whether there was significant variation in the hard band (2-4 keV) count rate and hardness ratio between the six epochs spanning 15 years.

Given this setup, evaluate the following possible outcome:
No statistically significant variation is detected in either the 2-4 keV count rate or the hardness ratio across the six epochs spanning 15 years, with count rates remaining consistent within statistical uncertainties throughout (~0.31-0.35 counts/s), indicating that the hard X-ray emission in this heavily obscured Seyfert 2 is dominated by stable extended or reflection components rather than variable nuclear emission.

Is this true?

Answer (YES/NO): YES